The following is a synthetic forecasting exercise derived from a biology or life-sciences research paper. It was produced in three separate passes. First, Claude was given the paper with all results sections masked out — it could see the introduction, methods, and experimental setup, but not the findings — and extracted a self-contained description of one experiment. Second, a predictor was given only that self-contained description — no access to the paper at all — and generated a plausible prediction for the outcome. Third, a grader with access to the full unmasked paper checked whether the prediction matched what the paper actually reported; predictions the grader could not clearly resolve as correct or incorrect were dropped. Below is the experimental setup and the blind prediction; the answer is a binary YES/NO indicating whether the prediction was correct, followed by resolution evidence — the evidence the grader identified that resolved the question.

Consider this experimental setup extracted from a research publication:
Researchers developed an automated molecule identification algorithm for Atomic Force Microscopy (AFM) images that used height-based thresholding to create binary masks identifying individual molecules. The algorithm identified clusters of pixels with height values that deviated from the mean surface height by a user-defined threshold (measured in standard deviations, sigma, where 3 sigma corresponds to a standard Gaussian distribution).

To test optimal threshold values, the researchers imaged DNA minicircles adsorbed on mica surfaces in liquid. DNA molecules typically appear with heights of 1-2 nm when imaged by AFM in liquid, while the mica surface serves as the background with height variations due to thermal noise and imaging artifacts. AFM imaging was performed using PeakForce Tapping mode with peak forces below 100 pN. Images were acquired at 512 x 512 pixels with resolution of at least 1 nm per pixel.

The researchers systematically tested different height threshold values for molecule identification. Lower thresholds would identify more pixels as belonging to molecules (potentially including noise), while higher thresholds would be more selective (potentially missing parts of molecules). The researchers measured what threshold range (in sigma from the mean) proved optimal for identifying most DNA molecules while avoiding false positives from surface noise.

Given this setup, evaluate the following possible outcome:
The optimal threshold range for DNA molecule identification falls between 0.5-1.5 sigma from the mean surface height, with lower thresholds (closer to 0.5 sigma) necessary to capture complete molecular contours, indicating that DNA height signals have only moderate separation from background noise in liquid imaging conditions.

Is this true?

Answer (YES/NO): NO